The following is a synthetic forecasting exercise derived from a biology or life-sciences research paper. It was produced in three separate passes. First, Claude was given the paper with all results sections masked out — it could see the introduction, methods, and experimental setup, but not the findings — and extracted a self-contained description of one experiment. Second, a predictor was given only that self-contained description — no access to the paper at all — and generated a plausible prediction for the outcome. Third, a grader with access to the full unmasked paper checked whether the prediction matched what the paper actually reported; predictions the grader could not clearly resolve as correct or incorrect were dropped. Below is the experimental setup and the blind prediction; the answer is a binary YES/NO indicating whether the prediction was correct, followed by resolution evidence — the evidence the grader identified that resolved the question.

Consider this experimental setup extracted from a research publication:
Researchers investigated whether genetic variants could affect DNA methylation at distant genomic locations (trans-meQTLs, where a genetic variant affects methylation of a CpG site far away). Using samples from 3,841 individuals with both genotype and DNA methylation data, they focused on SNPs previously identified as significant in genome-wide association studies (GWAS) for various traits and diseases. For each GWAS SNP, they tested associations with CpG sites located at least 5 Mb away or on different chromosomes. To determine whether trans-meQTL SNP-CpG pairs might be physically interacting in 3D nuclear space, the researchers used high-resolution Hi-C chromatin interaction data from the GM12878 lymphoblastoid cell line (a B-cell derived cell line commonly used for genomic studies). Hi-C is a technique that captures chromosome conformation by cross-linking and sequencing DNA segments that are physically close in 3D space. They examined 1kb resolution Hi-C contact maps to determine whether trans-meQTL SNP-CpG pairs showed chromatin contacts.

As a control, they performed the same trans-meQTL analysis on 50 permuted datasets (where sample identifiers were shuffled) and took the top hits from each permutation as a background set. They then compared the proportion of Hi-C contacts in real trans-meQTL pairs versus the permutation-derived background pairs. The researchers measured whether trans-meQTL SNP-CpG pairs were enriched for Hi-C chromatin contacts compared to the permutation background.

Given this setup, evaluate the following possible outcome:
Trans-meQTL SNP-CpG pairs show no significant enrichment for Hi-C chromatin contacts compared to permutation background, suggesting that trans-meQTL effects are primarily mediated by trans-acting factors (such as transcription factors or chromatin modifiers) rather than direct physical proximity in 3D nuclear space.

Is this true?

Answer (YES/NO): NO